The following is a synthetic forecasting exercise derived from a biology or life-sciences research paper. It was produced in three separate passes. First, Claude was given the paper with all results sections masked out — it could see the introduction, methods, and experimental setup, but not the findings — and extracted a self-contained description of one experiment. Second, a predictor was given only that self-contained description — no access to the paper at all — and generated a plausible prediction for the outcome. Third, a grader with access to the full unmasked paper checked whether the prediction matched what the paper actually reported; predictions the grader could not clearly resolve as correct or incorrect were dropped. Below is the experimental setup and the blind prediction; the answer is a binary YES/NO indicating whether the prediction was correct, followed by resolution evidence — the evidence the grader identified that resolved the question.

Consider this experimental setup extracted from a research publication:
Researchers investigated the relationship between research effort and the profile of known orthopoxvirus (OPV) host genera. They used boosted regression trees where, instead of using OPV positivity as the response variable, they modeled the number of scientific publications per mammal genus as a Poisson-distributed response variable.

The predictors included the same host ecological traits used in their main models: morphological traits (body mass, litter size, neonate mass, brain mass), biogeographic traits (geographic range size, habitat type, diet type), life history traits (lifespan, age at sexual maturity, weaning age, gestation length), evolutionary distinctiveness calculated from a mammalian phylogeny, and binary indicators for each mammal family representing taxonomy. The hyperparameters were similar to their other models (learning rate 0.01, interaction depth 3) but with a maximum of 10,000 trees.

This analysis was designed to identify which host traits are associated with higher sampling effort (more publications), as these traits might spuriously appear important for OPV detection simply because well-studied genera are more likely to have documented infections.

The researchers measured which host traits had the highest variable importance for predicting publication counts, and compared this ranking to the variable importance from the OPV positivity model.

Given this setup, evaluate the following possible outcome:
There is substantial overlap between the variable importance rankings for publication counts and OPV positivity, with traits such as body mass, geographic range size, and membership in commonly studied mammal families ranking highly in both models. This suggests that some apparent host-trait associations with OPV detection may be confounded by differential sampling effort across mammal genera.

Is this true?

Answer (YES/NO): NO